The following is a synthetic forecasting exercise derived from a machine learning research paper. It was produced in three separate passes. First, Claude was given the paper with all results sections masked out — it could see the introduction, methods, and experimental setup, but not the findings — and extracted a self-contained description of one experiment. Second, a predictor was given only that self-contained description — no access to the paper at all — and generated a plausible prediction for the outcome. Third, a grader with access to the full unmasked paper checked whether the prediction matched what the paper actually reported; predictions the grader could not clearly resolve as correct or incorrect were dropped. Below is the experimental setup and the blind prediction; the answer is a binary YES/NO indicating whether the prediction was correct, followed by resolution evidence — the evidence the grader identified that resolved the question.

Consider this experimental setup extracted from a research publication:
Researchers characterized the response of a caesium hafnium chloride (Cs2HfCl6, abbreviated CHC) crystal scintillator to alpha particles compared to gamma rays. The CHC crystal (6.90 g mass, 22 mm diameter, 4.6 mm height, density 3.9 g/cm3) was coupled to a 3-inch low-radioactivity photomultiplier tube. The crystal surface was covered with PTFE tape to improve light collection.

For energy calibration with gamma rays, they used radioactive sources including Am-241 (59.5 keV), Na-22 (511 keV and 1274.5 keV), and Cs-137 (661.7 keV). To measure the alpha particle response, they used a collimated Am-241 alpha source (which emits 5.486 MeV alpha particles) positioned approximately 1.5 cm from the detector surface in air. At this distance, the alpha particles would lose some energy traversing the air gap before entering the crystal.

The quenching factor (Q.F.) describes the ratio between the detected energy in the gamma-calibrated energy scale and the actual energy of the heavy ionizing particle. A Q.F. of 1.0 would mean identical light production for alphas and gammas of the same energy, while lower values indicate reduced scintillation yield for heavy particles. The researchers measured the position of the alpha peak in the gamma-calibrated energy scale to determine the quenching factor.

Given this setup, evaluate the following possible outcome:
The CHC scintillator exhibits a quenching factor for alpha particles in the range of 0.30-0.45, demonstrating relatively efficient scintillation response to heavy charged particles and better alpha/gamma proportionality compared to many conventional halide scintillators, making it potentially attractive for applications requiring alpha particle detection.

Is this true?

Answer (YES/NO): YES